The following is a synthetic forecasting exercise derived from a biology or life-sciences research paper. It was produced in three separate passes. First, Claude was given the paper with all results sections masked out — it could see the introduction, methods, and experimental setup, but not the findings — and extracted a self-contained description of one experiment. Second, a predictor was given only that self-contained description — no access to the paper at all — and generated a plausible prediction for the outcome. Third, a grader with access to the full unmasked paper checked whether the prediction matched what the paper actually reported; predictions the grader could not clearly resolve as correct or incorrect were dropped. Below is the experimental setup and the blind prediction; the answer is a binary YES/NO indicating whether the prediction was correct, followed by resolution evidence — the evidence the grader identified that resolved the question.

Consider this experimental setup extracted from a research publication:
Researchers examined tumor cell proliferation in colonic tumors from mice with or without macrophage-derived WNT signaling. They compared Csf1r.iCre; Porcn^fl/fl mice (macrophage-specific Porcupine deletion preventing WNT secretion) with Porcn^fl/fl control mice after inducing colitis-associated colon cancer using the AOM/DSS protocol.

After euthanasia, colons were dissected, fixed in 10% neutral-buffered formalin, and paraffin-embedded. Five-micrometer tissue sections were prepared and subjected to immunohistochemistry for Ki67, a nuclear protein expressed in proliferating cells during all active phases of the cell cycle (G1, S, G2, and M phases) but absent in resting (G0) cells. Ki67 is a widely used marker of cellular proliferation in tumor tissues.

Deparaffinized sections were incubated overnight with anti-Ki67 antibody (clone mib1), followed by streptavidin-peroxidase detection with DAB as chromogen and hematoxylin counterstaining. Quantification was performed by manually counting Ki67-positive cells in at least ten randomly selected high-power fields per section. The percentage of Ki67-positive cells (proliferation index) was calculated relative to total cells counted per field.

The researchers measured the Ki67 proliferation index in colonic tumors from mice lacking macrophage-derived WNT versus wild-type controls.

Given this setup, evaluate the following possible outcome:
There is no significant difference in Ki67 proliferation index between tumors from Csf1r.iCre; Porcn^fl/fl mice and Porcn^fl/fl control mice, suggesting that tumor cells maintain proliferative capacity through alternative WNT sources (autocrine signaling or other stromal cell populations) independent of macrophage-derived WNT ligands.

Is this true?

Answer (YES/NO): NO